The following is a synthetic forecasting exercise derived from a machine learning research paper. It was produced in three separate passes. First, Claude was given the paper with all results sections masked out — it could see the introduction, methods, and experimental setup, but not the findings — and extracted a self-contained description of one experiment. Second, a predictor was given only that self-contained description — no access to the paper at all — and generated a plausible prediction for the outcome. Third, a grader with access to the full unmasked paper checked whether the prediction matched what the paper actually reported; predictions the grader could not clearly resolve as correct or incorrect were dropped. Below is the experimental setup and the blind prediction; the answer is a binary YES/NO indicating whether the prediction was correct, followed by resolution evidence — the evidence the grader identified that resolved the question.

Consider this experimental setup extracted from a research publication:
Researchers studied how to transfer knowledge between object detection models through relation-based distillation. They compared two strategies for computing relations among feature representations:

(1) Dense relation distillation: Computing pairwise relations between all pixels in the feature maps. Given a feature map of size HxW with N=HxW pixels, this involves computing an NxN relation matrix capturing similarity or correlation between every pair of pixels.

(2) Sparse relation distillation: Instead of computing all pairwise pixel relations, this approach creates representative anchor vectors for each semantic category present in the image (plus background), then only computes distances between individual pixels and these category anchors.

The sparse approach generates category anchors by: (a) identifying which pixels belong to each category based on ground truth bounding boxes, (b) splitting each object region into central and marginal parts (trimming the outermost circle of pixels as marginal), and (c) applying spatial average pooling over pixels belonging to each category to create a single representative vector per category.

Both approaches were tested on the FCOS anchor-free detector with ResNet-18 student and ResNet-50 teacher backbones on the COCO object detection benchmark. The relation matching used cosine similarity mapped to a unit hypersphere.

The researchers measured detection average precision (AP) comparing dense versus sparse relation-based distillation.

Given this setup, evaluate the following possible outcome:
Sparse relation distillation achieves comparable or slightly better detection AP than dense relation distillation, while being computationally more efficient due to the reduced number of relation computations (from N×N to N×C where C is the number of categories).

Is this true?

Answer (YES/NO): NO